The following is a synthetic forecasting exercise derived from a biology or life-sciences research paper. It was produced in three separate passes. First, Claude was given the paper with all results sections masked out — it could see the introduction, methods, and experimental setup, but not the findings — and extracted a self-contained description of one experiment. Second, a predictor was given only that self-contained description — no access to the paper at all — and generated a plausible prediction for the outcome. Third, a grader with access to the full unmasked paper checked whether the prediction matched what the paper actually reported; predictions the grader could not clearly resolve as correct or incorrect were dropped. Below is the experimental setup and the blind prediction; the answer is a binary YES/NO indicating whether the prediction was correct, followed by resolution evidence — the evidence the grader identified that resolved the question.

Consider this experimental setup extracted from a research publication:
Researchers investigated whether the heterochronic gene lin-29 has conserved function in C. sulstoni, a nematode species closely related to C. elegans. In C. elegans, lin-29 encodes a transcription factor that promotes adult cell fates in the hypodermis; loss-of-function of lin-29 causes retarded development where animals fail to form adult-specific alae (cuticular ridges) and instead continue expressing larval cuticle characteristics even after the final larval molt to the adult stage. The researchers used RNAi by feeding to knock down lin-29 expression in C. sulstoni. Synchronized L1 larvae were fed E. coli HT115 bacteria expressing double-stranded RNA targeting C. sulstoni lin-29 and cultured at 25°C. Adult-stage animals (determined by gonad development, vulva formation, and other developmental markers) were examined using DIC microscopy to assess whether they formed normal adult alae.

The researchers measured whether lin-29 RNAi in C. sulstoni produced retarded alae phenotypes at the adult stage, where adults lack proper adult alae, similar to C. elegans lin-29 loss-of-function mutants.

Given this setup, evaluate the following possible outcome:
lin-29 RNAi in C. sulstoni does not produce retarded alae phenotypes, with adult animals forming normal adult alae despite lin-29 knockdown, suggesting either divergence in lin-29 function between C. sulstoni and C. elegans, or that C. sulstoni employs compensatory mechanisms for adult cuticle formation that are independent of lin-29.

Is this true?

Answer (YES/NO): NO